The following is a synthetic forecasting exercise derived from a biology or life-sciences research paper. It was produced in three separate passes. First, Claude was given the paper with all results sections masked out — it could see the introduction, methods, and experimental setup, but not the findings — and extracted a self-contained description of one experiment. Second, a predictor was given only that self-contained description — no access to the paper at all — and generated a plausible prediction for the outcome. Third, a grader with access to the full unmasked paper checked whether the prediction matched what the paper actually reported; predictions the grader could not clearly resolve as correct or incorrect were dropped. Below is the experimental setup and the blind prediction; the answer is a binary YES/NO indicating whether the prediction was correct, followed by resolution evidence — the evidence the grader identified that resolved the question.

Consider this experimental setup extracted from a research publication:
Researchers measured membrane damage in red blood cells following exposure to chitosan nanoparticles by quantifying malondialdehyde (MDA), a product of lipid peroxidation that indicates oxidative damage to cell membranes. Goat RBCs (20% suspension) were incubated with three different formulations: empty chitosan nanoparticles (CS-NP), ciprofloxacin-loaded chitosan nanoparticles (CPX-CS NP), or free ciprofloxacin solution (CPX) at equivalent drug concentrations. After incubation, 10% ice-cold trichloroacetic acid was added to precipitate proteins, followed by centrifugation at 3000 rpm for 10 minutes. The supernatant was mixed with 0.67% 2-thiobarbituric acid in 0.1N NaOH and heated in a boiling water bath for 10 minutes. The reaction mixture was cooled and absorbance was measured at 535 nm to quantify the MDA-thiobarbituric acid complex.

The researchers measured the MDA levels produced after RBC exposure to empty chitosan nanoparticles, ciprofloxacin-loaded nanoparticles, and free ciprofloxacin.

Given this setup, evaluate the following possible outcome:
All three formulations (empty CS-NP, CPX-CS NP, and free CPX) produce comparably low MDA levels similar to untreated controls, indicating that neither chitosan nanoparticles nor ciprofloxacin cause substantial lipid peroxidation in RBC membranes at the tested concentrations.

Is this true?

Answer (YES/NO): NO